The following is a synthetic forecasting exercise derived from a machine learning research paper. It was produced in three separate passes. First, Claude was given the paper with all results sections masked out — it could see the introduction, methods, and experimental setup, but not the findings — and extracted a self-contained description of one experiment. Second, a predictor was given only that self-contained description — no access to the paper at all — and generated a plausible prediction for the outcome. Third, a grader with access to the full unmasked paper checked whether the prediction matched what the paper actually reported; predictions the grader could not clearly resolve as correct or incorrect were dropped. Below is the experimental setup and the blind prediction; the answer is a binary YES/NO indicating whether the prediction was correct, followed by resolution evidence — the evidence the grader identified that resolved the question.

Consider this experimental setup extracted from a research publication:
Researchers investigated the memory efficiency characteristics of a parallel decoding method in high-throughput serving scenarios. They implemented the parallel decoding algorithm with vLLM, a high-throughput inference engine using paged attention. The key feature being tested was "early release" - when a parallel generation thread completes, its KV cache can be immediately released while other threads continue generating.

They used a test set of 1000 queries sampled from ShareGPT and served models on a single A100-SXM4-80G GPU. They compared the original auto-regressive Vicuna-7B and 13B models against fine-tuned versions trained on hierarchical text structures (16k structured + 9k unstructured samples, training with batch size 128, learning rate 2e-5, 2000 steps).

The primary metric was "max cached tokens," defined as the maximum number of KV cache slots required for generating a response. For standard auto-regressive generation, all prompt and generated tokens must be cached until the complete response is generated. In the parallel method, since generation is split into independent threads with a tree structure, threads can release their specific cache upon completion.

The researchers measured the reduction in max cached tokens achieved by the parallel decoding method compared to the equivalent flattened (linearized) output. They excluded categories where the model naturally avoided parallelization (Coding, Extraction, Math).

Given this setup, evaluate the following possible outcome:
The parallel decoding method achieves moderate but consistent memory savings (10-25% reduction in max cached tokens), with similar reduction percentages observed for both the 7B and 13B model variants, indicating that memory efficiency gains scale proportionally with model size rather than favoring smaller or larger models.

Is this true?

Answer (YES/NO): NO